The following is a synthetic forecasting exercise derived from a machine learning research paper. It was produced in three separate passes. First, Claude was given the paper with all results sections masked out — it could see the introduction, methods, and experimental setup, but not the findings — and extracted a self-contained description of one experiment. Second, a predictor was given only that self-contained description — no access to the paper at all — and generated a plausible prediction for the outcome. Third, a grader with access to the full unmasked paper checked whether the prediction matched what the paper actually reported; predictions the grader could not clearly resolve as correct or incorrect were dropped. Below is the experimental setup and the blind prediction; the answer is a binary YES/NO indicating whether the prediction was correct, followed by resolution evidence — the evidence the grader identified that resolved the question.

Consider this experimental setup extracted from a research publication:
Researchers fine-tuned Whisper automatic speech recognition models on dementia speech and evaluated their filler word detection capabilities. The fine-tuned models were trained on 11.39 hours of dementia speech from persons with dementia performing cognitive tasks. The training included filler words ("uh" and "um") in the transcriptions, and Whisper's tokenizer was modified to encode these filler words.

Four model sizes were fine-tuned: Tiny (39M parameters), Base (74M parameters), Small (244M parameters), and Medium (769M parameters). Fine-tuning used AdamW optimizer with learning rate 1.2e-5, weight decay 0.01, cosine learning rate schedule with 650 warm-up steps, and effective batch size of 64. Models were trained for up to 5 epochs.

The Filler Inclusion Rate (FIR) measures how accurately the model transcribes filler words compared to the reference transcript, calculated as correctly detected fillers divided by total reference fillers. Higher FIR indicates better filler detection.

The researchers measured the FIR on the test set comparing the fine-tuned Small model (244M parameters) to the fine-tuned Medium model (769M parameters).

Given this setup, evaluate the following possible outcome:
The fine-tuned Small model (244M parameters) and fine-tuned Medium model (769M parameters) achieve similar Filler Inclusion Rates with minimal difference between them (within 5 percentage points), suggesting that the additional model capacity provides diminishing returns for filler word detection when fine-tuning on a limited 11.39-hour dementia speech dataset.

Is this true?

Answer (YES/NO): YES